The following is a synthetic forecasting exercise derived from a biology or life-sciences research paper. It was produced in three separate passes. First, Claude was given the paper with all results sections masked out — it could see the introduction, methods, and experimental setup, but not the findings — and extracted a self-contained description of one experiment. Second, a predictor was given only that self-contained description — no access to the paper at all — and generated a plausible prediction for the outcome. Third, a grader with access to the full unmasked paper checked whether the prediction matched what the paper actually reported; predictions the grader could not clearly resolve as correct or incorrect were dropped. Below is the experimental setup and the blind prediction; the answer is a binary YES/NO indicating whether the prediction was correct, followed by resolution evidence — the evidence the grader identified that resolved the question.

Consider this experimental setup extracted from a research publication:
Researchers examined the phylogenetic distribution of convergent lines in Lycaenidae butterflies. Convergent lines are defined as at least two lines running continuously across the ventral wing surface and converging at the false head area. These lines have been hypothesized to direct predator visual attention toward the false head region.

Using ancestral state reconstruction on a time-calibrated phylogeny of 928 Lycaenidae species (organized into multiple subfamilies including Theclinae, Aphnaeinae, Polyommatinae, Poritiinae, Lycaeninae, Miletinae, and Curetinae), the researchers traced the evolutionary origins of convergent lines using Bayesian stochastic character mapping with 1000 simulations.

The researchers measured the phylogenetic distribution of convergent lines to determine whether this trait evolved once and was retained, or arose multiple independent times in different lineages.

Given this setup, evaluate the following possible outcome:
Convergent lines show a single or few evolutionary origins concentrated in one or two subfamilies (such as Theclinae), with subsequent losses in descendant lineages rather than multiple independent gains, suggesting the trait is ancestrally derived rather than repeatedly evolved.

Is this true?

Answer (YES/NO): NO